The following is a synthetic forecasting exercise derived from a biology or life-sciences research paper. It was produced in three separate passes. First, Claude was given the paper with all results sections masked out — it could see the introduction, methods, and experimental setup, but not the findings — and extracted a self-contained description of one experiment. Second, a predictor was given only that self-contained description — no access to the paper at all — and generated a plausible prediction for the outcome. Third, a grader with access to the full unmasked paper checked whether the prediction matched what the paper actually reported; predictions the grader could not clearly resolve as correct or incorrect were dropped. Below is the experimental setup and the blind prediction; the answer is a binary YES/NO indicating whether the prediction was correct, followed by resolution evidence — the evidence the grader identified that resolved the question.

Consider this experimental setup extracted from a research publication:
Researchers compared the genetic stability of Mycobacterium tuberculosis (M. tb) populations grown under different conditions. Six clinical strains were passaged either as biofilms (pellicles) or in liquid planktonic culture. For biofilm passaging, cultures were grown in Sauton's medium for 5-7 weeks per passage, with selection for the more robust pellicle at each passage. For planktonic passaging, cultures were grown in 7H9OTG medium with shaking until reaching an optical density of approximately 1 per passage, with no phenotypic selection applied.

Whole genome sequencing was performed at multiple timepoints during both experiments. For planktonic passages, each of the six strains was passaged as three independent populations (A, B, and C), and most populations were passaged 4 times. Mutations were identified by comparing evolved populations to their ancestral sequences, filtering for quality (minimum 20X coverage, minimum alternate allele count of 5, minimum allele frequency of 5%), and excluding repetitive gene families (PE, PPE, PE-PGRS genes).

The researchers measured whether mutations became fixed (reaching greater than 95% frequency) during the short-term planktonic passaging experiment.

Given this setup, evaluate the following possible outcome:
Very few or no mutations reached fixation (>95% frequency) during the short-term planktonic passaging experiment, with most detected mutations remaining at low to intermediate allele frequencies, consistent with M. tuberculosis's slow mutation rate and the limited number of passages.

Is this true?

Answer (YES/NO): NO